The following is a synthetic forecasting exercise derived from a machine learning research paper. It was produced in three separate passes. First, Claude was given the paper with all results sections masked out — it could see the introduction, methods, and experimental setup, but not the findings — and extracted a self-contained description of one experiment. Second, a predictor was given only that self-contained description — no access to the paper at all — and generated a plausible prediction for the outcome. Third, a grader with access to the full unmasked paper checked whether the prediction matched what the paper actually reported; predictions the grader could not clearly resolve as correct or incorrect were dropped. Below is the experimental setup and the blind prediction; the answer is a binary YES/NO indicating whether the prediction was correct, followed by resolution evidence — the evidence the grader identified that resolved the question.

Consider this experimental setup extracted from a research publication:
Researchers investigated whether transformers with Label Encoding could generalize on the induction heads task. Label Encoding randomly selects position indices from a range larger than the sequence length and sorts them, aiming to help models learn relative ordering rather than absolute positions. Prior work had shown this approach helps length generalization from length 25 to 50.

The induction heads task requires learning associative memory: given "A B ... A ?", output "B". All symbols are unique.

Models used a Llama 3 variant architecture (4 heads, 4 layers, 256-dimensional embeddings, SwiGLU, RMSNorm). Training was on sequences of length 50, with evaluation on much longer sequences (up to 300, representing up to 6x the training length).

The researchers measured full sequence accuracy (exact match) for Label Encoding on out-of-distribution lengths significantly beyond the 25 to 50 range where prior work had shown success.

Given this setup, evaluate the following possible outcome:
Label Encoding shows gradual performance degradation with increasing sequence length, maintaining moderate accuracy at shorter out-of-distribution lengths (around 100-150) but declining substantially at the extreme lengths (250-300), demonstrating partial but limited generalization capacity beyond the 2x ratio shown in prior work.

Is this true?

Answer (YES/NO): NO